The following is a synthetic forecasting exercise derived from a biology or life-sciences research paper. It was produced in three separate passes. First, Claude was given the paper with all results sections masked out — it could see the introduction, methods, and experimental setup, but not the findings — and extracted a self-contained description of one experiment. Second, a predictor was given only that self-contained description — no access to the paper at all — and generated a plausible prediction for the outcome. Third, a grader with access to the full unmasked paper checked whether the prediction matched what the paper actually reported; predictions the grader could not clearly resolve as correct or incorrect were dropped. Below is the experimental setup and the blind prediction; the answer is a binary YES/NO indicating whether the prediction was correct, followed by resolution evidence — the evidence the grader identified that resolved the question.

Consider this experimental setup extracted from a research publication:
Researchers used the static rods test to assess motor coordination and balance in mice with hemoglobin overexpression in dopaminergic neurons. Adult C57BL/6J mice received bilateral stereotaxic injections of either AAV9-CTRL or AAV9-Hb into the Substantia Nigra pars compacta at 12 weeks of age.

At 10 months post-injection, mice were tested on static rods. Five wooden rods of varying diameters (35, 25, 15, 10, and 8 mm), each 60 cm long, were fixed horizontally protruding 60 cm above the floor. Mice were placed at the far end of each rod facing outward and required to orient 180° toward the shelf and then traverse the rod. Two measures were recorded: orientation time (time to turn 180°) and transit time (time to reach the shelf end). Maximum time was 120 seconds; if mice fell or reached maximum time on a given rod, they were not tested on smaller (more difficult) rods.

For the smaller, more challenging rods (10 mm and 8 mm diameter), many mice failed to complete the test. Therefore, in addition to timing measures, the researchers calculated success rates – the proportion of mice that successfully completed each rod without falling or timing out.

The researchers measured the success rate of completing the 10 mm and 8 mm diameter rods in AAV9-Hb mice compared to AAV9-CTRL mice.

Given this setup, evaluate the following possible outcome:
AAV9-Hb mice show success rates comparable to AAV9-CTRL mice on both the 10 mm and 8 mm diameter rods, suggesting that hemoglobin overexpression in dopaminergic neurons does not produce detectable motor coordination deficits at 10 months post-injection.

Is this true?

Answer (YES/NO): NO